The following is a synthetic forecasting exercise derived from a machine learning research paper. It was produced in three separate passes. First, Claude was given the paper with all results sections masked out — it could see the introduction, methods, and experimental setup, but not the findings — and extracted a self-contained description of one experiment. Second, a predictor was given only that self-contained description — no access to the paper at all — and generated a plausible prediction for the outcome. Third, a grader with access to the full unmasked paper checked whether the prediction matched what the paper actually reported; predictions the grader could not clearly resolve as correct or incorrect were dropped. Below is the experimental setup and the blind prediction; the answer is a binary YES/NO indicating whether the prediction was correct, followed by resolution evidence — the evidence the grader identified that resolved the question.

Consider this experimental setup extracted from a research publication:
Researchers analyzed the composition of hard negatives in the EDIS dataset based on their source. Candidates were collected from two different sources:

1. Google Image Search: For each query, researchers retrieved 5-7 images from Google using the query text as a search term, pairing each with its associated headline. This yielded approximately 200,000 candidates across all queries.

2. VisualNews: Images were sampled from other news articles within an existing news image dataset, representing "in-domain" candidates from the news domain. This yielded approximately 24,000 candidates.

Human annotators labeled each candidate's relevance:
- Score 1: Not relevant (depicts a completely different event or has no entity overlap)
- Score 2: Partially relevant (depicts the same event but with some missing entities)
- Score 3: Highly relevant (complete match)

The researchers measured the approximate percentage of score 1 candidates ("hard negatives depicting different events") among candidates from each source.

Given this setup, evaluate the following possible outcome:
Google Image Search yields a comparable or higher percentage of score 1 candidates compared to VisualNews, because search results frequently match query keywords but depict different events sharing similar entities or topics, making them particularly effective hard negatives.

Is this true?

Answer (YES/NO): NO